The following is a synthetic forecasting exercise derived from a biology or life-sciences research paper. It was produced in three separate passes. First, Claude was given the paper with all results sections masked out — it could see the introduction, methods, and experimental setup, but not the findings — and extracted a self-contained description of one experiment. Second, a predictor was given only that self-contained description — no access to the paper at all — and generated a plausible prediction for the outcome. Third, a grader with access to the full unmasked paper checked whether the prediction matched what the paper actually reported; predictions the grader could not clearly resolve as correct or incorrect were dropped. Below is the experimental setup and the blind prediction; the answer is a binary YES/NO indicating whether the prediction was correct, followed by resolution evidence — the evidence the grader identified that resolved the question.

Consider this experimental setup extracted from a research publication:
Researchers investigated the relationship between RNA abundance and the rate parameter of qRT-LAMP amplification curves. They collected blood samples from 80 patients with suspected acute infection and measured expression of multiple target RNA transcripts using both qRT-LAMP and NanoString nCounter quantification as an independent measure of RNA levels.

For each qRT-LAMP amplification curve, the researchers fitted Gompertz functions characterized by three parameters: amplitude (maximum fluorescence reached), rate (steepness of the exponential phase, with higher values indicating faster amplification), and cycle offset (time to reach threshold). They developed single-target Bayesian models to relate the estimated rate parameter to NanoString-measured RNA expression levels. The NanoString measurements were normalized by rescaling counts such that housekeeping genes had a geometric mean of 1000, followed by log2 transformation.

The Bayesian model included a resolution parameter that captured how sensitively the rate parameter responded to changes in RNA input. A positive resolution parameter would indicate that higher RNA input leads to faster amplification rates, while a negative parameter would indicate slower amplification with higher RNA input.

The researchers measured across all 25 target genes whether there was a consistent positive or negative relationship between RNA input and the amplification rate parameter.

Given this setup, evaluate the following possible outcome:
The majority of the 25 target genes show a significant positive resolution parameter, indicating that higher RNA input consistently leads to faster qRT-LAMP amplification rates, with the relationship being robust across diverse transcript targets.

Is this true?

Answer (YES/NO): NO